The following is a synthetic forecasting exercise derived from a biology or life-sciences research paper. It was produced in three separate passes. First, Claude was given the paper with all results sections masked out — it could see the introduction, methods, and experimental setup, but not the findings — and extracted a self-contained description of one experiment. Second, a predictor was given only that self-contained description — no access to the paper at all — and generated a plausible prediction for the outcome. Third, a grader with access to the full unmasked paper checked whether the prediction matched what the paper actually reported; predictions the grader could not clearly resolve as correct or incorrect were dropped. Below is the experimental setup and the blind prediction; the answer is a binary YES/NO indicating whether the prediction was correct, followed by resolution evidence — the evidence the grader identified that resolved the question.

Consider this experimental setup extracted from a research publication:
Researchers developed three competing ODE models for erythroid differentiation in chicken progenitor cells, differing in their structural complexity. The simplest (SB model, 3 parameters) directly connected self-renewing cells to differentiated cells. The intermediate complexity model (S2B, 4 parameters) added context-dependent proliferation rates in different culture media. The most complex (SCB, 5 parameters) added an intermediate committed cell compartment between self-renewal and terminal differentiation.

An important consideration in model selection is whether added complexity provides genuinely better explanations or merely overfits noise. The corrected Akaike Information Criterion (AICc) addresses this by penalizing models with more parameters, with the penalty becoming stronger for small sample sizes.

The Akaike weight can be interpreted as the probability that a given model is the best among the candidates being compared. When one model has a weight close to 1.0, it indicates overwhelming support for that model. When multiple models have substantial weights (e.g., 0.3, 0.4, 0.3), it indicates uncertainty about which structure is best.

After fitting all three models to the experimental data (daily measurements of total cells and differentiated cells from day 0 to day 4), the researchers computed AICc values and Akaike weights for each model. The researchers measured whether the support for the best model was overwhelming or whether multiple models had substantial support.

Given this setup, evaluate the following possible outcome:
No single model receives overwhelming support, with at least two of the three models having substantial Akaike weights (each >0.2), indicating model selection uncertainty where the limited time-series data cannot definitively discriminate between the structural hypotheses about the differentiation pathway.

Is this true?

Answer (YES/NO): YES